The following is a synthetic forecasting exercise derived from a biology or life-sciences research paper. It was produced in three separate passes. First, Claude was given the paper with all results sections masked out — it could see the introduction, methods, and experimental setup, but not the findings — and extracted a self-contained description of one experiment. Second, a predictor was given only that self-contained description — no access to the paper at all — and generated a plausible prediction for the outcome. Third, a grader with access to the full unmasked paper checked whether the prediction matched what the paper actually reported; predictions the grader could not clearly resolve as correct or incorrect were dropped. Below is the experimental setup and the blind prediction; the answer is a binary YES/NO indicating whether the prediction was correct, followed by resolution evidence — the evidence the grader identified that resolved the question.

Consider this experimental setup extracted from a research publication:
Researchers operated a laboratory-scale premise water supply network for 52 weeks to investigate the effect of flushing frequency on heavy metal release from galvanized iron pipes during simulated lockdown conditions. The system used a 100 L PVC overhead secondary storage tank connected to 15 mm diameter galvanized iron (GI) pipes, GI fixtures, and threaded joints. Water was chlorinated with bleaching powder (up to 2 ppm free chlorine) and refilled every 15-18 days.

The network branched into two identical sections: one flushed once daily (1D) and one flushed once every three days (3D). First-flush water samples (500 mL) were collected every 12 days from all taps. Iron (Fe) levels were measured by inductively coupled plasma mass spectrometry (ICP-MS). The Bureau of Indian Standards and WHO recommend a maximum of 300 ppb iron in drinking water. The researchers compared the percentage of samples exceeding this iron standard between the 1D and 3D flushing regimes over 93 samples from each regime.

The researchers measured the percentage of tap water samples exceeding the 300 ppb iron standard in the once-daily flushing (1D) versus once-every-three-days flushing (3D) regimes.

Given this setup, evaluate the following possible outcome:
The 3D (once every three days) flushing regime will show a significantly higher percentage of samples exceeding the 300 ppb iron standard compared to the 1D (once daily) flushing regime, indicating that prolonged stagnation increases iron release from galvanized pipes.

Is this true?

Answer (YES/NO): NO